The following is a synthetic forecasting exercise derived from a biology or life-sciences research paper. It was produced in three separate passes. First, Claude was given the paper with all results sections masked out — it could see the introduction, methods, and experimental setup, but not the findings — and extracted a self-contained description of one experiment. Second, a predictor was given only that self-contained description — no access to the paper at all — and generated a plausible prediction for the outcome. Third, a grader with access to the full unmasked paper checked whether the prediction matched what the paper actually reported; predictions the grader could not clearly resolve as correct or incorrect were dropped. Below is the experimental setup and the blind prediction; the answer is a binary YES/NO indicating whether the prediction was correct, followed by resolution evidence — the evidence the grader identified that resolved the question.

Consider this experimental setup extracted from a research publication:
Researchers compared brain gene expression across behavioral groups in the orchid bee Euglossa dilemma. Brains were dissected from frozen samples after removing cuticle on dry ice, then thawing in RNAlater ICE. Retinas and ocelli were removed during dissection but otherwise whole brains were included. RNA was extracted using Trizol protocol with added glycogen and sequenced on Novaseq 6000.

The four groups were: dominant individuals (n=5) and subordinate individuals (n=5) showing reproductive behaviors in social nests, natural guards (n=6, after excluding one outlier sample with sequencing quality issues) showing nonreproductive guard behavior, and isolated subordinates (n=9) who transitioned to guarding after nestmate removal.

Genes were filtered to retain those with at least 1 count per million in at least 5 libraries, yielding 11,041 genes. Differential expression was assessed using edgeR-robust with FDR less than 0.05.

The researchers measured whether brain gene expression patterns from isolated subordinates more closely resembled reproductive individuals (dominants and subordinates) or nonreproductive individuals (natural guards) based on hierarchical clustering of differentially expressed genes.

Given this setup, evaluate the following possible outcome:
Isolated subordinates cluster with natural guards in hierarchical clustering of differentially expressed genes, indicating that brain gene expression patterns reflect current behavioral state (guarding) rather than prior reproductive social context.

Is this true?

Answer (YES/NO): YES